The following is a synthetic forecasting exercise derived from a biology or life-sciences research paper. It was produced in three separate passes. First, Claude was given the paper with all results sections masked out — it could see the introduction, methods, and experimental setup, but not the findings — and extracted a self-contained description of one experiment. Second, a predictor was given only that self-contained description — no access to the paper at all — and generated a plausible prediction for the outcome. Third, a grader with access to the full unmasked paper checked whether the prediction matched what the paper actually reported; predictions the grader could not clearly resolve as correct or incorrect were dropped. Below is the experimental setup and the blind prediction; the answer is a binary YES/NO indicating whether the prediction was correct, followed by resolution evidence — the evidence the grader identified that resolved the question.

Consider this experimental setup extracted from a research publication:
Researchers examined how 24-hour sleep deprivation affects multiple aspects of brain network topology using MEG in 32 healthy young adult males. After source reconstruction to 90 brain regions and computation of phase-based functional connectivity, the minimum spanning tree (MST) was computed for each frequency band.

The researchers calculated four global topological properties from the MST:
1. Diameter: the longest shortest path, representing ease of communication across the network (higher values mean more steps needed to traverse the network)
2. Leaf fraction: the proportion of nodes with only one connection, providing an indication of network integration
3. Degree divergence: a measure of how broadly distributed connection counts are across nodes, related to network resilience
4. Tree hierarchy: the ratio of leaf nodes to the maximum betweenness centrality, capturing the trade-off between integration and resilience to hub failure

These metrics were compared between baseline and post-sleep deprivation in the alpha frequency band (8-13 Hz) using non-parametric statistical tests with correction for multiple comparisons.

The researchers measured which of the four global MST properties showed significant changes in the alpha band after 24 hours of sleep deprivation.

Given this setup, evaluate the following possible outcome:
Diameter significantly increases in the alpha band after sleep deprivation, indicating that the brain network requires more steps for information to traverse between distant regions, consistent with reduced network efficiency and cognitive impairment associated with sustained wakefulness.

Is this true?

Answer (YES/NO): YES